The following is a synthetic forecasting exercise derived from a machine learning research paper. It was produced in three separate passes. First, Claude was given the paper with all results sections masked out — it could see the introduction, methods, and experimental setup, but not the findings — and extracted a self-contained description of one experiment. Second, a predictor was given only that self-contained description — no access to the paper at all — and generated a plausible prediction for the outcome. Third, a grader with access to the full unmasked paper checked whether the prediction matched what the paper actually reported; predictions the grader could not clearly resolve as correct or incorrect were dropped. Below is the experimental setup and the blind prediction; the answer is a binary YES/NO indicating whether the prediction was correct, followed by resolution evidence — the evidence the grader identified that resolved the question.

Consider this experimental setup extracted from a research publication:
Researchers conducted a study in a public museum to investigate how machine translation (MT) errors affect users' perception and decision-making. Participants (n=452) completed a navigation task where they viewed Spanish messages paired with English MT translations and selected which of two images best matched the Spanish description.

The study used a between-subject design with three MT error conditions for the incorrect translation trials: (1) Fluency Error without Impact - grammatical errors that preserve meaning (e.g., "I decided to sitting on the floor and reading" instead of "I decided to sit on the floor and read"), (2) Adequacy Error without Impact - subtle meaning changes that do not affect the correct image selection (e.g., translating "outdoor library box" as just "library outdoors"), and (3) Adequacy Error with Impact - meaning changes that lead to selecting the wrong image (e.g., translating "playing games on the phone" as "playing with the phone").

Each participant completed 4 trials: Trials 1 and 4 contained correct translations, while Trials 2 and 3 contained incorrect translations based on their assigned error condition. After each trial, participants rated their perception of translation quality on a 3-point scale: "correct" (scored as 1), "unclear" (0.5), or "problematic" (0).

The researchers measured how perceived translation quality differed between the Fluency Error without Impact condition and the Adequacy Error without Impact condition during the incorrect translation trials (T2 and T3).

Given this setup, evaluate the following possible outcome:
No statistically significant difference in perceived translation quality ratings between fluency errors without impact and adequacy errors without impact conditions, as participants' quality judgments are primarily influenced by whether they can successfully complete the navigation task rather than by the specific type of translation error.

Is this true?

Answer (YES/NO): NO